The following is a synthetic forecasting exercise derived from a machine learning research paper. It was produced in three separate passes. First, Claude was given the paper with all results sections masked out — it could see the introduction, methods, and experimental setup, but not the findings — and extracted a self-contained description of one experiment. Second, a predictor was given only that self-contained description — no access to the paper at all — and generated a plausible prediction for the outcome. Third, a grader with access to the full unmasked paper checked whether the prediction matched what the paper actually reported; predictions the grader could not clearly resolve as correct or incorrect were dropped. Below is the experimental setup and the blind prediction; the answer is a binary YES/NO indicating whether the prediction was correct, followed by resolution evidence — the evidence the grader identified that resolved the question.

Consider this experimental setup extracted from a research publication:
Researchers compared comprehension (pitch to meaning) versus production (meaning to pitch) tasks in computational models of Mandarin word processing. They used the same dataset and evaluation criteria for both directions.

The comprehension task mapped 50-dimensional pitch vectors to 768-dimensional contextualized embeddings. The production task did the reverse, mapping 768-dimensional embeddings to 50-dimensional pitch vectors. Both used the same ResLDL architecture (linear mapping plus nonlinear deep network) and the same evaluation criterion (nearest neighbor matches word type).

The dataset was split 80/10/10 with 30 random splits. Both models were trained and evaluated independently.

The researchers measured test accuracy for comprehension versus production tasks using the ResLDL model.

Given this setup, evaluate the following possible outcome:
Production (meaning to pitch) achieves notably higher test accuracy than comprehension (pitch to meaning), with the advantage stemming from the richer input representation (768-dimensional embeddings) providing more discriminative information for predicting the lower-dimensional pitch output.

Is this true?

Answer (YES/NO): NO